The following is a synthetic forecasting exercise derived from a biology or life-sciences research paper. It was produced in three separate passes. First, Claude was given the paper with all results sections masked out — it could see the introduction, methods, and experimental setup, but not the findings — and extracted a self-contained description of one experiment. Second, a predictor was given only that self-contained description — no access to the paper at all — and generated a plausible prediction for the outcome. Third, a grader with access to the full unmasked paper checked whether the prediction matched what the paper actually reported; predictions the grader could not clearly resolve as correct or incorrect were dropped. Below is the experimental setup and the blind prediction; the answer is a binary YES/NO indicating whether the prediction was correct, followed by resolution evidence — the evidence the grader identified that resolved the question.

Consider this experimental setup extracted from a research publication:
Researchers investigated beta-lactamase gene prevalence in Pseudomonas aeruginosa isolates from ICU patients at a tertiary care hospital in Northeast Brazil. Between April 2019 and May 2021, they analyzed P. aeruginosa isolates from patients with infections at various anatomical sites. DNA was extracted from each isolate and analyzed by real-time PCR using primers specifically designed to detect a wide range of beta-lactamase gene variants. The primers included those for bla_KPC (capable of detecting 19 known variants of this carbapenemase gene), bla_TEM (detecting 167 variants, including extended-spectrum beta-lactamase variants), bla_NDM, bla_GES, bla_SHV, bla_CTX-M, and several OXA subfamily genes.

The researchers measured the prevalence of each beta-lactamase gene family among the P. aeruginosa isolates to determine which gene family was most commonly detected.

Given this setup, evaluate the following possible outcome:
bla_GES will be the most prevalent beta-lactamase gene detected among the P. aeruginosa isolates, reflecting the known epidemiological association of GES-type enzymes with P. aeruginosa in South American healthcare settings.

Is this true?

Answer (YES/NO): NO